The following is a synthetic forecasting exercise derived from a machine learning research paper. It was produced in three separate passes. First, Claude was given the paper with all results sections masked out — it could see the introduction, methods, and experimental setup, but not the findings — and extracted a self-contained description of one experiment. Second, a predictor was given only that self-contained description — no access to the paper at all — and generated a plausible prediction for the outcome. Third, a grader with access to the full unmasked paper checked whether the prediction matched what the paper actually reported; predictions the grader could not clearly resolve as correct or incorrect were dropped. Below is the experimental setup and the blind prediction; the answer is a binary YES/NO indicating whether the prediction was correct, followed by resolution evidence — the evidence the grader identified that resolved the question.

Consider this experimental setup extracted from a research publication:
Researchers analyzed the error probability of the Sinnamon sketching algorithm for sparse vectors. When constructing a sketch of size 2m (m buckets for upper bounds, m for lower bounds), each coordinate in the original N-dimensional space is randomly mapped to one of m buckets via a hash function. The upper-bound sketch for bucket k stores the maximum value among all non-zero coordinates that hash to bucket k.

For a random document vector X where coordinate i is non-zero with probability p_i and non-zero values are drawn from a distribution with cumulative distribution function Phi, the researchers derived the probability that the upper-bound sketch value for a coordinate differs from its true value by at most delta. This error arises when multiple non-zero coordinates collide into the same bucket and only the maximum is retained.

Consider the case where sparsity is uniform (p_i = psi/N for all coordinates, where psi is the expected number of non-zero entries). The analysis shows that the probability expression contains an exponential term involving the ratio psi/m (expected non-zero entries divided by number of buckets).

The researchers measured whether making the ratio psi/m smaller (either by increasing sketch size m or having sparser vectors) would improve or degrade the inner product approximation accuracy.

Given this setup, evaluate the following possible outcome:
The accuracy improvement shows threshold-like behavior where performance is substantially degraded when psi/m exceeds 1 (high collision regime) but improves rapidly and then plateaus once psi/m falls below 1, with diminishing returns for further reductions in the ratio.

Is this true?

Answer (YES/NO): NO